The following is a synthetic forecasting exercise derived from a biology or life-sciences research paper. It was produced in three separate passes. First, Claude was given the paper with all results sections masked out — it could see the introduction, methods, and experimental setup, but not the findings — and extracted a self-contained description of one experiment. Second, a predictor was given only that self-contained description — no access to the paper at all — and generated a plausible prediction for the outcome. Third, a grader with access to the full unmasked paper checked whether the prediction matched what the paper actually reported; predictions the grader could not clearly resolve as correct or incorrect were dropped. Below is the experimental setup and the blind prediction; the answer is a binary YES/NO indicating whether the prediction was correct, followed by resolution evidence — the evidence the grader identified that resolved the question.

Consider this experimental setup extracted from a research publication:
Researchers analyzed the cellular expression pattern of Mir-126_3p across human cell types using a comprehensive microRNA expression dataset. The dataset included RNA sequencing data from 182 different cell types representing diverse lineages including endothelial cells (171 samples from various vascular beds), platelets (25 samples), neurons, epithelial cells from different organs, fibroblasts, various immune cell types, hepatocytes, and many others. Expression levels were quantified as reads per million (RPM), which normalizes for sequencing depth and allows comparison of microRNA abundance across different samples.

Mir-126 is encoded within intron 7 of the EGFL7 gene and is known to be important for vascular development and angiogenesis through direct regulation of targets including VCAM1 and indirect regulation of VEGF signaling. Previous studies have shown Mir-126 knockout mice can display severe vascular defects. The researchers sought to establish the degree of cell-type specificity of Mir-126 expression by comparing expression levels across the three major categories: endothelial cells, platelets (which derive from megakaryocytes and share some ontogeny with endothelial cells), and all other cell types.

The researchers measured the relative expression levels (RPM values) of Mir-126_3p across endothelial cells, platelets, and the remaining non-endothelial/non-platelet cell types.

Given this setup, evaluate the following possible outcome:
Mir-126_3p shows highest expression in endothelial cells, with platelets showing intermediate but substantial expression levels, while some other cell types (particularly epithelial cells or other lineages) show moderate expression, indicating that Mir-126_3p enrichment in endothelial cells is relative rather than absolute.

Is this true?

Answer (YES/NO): NO